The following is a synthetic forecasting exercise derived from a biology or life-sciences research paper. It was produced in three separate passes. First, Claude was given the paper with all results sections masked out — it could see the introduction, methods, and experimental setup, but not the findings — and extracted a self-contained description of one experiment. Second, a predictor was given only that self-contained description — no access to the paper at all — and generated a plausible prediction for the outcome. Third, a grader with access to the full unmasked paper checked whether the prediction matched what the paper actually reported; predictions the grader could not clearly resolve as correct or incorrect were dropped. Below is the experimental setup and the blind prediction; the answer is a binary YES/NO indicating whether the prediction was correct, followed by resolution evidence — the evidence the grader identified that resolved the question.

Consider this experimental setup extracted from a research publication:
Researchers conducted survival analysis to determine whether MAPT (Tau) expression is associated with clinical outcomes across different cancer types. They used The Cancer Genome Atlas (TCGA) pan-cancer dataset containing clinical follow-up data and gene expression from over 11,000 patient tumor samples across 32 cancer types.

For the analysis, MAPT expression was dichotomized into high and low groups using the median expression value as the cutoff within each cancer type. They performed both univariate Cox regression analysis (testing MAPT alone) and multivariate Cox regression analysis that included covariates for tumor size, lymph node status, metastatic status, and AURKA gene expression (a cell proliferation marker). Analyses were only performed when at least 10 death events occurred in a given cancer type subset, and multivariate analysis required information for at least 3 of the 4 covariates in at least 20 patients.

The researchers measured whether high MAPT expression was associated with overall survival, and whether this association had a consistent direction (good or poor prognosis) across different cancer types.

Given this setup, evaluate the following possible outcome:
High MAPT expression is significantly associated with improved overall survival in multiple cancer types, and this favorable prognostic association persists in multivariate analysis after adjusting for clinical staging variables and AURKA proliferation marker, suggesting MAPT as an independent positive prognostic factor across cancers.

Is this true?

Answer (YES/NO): NO